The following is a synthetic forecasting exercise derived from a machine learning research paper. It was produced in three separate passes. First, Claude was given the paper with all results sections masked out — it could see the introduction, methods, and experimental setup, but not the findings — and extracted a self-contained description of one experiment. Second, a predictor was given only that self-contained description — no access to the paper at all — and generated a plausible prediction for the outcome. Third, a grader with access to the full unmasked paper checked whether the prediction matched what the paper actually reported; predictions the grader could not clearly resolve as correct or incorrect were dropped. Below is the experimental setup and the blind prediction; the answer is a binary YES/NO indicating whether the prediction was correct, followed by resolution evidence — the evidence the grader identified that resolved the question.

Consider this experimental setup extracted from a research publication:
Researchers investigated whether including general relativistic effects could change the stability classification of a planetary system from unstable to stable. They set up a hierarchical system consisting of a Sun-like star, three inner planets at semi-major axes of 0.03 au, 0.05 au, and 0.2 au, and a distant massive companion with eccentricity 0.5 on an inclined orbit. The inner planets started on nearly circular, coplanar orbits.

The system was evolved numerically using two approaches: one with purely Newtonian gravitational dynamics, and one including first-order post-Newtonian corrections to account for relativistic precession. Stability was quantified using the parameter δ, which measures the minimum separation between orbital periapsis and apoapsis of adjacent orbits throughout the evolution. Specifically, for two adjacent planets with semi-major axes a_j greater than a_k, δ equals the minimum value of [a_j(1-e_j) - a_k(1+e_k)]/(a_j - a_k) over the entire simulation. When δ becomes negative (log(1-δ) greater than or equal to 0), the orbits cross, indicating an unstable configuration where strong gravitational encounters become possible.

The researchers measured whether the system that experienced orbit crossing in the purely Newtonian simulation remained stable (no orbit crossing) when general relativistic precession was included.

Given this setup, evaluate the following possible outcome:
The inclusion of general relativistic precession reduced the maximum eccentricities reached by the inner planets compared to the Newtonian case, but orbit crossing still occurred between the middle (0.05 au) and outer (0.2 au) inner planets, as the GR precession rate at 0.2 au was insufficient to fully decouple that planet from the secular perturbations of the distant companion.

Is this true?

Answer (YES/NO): NO